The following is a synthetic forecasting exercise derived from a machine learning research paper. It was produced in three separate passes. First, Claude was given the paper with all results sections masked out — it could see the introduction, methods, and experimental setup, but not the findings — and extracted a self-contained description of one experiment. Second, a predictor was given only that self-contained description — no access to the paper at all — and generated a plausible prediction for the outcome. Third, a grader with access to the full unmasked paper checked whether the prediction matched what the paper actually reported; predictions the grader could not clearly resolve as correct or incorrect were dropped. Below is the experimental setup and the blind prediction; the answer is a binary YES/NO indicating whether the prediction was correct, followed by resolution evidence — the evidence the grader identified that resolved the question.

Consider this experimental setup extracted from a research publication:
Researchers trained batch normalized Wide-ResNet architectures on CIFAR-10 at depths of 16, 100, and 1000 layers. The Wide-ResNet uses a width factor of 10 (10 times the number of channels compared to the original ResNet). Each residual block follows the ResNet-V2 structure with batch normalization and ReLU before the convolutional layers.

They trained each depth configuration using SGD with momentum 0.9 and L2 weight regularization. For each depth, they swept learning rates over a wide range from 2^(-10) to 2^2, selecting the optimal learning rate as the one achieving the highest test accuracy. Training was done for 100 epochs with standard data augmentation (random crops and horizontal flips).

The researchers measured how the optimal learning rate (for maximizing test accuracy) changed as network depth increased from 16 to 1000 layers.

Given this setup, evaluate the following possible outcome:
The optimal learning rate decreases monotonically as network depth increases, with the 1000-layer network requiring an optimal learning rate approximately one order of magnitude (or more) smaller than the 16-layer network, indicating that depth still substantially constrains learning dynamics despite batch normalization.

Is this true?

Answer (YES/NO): NO